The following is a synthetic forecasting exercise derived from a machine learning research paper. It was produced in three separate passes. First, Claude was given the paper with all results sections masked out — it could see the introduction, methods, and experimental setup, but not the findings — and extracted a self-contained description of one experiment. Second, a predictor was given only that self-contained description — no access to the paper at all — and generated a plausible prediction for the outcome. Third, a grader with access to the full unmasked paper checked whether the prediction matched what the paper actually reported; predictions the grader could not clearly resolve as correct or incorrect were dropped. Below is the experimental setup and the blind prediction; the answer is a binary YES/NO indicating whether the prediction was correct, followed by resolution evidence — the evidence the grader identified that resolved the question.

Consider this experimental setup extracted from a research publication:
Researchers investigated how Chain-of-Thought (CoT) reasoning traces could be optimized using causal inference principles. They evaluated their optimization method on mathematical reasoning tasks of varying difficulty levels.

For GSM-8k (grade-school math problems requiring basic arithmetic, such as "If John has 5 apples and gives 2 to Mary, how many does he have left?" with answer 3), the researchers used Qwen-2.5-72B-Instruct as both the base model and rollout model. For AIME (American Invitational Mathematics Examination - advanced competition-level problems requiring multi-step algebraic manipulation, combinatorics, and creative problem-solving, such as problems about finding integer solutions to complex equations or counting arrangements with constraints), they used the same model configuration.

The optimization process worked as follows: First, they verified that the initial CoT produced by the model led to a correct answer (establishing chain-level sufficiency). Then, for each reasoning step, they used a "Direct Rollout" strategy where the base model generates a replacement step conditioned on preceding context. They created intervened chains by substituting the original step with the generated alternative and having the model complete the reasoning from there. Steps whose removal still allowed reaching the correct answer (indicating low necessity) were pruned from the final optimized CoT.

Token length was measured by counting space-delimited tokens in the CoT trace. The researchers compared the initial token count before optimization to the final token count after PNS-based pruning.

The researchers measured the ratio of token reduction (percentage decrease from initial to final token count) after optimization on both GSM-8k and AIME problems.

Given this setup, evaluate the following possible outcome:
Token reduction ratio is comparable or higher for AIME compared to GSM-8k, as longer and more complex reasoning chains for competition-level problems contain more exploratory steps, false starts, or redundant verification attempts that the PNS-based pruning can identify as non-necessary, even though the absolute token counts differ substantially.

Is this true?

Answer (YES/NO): NO